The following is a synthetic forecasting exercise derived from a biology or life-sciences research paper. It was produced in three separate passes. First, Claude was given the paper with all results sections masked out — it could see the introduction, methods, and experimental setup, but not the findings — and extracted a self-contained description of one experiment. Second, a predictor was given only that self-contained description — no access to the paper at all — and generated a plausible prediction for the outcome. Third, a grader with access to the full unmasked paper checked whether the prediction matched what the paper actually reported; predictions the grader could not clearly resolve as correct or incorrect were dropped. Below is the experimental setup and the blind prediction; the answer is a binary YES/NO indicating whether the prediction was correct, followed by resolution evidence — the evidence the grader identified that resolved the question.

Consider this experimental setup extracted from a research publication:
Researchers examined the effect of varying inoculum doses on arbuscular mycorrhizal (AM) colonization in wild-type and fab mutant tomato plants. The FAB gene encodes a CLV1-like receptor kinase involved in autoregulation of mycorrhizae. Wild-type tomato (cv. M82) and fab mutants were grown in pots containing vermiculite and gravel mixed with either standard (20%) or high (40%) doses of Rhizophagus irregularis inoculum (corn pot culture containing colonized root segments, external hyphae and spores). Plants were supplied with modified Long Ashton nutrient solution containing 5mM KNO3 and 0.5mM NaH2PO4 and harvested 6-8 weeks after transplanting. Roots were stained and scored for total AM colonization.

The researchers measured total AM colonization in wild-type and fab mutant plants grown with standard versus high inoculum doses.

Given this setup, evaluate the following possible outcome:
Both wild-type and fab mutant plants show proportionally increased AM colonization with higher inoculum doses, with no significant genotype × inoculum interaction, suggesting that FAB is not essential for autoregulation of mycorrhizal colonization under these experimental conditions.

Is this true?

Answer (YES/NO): NO